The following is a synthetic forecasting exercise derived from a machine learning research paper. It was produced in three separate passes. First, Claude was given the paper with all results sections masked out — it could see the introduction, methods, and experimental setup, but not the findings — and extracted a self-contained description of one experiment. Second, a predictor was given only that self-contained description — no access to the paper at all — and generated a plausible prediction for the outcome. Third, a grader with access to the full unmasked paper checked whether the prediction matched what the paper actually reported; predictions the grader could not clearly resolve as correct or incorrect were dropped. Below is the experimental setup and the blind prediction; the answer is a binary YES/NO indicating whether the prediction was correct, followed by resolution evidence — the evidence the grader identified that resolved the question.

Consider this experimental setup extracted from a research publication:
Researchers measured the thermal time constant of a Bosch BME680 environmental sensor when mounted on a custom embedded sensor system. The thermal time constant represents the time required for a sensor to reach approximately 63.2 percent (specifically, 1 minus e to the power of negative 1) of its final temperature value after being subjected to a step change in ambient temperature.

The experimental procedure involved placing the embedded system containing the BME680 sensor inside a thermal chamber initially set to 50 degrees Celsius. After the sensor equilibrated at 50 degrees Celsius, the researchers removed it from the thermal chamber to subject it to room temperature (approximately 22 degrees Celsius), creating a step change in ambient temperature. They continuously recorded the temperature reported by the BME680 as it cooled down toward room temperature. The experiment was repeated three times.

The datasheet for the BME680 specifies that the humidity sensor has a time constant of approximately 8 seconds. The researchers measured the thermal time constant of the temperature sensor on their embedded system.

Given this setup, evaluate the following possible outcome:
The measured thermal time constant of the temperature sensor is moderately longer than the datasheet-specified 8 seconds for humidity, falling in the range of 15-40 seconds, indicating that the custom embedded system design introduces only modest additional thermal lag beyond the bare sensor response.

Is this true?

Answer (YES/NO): NO